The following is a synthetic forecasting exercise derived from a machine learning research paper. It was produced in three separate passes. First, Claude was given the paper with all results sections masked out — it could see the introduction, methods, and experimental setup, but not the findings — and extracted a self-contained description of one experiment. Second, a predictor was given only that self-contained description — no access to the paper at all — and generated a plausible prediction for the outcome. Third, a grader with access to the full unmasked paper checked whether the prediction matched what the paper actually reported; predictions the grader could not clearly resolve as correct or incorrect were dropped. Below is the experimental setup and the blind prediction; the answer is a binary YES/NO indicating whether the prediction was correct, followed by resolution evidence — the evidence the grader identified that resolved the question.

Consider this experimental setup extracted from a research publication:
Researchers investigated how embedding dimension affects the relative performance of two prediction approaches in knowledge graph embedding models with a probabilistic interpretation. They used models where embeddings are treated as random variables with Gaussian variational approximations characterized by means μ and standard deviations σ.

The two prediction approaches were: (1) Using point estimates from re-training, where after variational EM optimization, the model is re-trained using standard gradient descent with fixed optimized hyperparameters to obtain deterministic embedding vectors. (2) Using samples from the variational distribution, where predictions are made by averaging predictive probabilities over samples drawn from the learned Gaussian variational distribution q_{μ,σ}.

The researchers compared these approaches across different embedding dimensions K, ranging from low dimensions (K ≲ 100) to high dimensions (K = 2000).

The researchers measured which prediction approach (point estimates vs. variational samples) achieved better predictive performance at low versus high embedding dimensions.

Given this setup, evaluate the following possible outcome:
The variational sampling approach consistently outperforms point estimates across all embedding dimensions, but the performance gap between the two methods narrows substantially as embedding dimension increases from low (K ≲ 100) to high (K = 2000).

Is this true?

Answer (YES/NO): NO